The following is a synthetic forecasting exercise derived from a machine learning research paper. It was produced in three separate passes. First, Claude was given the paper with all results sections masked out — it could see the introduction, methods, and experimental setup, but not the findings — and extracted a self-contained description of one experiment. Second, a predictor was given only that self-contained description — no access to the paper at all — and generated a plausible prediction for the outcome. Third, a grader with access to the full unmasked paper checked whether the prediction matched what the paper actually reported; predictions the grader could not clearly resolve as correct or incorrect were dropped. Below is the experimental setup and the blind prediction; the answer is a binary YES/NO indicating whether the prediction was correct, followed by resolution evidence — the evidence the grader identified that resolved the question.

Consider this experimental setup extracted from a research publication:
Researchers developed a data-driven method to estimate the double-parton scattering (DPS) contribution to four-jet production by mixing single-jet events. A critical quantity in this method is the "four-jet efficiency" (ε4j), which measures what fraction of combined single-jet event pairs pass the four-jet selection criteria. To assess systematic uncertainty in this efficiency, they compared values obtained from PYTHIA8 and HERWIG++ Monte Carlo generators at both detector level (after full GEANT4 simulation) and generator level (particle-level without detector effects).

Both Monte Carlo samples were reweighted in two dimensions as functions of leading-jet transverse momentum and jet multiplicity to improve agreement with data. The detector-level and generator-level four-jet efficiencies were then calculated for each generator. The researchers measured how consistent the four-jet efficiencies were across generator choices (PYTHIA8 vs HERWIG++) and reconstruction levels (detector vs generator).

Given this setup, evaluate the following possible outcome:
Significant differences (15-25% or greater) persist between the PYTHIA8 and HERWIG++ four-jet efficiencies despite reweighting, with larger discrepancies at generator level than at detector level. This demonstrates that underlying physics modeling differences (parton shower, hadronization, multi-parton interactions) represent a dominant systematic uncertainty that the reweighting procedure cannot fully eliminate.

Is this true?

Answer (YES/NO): NO